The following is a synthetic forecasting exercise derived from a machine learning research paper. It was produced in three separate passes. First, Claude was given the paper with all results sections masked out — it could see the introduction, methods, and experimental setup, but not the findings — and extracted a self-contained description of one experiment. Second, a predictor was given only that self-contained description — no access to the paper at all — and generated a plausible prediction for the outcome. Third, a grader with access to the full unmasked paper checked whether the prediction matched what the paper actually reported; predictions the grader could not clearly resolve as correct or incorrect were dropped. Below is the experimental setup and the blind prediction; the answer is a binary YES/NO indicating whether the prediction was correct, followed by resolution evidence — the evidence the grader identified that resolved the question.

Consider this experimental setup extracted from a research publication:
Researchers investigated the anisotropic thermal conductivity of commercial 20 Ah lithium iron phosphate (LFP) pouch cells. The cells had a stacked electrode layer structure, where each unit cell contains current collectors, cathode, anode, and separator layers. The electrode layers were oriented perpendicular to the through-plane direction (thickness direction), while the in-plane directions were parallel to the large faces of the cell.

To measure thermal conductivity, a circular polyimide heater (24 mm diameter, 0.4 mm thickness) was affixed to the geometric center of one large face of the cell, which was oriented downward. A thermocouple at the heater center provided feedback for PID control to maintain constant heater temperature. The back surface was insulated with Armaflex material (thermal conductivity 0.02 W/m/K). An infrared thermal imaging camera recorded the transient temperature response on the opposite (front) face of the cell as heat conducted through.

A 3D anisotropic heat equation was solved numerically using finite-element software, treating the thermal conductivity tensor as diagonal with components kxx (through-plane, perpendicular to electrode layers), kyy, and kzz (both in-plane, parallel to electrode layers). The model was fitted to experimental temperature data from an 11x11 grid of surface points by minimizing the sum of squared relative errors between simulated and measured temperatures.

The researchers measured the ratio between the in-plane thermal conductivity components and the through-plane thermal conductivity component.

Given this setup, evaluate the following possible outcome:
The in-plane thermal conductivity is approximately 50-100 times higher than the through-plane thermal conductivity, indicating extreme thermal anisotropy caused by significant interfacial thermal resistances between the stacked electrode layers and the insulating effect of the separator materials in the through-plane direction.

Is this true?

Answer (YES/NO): YES